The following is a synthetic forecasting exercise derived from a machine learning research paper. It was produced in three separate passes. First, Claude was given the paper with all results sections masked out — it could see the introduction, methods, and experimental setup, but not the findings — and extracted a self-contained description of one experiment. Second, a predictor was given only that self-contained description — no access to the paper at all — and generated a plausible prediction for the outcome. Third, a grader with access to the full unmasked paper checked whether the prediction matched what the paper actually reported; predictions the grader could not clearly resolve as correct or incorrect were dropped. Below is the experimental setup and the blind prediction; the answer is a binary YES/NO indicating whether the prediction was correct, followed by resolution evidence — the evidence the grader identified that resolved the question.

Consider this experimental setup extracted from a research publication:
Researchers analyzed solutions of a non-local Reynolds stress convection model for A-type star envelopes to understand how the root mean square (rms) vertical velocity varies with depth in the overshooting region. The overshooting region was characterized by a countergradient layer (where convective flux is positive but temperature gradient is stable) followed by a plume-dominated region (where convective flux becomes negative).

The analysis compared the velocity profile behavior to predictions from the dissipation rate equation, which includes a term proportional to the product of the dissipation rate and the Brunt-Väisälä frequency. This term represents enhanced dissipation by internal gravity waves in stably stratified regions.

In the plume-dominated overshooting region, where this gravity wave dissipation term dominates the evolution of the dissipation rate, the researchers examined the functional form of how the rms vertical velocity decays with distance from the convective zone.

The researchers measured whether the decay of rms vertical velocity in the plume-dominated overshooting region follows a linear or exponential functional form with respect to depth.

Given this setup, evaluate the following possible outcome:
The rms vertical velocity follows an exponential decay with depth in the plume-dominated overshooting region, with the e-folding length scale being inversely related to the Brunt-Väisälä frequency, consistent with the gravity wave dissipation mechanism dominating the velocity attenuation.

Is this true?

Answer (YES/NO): NO